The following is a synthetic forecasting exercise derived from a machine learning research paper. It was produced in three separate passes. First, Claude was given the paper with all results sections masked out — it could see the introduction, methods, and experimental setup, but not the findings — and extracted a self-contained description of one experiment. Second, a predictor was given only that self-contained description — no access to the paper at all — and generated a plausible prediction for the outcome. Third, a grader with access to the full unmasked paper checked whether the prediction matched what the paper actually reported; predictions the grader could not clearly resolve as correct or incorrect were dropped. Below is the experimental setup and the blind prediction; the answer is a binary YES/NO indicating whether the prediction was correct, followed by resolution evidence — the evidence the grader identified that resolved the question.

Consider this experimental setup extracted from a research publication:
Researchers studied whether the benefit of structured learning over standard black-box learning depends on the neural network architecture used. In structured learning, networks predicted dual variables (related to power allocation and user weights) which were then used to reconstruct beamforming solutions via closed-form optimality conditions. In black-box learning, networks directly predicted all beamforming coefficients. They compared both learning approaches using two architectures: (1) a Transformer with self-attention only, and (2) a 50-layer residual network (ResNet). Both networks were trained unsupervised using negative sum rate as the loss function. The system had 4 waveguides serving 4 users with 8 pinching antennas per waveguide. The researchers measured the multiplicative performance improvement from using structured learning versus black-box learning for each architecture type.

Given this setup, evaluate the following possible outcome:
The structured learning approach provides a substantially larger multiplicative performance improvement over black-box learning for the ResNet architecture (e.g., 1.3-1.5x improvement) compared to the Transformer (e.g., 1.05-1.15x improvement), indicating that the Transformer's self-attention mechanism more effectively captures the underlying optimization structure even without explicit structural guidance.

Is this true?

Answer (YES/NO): NO